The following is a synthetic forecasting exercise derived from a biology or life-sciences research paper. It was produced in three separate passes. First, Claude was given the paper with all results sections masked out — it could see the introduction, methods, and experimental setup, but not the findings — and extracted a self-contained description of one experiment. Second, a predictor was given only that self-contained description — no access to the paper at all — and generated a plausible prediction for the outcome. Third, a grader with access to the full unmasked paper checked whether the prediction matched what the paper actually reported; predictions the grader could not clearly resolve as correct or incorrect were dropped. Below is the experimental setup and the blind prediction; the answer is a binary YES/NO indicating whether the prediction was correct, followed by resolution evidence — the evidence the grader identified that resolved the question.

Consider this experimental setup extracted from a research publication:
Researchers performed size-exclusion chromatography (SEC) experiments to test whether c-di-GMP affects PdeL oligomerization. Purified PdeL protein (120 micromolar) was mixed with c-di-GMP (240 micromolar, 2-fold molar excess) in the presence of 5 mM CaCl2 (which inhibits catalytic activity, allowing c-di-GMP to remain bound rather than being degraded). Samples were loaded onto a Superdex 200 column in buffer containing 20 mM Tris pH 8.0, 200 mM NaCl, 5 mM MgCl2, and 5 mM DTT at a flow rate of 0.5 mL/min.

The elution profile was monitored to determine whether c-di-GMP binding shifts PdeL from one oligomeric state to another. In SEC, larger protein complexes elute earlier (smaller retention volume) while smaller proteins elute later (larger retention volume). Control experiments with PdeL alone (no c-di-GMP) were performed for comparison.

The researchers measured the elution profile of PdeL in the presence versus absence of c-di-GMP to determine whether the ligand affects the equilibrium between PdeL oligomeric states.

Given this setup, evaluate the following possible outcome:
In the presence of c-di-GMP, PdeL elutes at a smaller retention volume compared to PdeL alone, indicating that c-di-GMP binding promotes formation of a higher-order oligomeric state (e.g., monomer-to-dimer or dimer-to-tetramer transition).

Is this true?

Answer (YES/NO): NO